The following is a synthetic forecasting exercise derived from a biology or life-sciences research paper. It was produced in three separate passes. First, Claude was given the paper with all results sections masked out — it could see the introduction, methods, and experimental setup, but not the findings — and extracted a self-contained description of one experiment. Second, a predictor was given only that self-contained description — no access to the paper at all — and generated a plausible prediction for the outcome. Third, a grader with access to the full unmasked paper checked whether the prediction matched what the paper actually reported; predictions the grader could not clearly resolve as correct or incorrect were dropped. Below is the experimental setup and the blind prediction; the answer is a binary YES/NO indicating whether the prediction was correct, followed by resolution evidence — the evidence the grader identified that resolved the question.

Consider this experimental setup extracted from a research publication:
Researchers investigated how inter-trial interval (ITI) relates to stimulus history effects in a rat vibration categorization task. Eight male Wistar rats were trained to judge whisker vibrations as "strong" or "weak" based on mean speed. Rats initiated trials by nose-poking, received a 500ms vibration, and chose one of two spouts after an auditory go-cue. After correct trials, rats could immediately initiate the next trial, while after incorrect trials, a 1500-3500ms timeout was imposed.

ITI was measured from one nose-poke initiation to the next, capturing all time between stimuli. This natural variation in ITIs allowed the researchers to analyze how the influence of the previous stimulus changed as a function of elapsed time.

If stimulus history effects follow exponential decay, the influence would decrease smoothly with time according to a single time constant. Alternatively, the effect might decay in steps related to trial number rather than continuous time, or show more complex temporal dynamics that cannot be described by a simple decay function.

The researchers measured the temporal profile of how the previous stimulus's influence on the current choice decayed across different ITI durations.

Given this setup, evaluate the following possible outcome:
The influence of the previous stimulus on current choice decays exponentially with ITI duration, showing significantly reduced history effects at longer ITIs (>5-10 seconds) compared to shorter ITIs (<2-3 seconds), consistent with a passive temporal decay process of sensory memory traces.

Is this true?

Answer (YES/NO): NO